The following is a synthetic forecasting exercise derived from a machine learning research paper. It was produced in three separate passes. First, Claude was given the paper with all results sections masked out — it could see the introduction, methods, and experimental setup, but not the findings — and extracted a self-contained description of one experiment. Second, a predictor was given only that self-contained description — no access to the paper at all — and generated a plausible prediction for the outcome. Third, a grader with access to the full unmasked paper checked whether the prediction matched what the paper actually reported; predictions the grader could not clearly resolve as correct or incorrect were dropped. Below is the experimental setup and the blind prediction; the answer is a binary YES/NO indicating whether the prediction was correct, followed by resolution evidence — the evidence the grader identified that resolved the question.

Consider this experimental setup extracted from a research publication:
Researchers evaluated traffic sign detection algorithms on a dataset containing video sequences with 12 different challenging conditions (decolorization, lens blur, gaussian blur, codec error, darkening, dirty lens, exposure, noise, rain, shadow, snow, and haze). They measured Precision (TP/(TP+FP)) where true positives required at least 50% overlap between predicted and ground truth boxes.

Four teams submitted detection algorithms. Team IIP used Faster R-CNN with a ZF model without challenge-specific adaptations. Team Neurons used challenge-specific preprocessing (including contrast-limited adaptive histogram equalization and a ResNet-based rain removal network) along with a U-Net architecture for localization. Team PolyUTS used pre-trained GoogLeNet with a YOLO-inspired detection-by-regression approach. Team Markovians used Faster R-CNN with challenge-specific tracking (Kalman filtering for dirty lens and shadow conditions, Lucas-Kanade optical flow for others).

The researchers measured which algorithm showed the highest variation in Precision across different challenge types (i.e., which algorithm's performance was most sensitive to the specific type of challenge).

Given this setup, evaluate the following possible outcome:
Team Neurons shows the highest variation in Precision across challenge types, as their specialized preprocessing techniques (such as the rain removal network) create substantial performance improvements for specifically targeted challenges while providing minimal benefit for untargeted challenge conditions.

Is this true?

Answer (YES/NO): NO